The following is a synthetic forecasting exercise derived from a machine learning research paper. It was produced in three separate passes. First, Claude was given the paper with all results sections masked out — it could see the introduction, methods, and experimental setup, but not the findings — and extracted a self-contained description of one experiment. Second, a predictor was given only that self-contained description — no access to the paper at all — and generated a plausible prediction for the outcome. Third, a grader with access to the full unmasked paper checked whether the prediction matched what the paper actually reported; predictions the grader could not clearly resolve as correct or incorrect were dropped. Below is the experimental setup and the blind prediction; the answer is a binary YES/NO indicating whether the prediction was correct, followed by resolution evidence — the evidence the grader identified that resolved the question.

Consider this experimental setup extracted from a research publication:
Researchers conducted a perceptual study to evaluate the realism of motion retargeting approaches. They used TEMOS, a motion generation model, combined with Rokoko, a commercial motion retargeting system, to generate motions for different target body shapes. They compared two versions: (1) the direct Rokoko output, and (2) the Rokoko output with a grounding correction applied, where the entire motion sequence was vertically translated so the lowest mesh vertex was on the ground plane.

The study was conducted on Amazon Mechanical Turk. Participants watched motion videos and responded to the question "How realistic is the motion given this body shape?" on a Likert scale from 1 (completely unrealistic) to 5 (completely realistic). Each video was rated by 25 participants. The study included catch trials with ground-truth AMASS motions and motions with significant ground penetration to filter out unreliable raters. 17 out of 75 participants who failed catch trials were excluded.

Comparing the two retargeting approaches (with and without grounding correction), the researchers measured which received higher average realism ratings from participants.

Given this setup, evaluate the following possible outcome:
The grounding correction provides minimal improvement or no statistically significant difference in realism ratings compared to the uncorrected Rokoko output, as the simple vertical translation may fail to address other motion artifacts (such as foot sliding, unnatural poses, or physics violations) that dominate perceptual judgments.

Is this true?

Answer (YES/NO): NO